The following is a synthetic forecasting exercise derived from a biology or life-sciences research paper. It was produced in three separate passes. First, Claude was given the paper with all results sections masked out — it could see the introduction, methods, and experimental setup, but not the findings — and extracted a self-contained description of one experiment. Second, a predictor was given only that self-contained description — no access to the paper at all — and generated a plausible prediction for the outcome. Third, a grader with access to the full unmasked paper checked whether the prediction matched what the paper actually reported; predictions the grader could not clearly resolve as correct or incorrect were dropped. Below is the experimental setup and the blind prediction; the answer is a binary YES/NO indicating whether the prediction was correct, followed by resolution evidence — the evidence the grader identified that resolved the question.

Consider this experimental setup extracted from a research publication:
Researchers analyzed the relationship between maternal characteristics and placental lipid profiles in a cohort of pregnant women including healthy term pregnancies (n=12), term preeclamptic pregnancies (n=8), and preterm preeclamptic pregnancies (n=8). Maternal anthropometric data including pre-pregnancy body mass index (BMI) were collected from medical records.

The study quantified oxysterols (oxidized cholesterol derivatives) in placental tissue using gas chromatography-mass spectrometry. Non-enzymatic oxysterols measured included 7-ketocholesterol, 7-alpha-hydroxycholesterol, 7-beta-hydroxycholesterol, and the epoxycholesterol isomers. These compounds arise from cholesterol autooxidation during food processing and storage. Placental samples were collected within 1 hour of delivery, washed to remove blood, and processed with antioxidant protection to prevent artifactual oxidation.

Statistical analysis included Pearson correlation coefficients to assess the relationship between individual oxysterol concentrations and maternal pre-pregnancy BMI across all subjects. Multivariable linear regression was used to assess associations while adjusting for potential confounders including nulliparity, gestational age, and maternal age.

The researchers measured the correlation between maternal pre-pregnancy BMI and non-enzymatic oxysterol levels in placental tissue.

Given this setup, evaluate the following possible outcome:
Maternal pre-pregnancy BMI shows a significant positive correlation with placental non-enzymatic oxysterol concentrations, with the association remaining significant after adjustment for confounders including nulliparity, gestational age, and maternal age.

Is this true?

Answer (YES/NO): NO